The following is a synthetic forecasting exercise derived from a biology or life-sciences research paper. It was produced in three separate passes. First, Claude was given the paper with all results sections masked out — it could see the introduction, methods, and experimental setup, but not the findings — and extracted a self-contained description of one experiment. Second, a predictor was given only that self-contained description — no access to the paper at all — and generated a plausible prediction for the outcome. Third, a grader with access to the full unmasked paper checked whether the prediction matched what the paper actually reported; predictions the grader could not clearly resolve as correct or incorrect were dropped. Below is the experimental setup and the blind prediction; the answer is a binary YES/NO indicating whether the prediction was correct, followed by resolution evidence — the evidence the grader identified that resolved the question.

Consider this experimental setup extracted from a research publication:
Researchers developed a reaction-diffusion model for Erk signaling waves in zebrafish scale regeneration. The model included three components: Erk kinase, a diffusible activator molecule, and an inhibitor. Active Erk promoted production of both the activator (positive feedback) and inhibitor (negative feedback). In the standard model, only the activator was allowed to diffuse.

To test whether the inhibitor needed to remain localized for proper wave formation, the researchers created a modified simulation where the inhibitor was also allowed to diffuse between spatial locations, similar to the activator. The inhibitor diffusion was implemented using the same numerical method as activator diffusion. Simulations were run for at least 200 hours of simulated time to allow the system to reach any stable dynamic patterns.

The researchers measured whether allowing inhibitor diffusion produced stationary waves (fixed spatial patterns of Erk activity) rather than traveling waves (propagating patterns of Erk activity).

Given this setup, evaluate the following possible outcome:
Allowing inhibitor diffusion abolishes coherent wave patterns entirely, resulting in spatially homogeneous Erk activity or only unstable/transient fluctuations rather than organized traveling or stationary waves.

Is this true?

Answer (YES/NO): NO